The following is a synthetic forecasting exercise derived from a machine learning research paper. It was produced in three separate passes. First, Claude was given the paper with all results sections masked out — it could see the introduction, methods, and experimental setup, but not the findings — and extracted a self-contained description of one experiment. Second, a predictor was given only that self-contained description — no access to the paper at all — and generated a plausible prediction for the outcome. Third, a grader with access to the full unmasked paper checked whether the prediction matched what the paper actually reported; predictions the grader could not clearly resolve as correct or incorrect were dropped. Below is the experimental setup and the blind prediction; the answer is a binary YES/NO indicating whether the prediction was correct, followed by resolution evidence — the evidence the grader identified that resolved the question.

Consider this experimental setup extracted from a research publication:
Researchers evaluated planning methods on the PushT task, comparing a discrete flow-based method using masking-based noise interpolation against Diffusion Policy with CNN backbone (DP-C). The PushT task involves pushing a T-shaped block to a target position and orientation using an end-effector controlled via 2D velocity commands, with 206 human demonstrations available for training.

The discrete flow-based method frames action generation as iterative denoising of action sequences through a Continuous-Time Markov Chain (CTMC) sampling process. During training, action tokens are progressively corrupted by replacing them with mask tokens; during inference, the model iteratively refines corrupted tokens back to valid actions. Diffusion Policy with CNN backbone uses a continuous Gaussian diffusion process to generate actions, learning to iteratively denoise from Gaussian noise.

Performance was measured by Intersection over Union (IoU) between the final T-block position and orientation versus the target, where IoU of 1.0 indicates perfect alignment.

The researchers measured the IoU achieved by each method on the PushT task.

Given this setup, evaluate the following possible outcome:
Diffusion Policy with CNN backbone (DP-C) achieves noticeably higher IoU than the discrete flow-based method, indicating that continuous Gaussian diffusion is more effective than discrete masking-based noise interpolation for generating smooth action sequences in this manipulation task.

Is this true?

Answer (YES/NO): NO